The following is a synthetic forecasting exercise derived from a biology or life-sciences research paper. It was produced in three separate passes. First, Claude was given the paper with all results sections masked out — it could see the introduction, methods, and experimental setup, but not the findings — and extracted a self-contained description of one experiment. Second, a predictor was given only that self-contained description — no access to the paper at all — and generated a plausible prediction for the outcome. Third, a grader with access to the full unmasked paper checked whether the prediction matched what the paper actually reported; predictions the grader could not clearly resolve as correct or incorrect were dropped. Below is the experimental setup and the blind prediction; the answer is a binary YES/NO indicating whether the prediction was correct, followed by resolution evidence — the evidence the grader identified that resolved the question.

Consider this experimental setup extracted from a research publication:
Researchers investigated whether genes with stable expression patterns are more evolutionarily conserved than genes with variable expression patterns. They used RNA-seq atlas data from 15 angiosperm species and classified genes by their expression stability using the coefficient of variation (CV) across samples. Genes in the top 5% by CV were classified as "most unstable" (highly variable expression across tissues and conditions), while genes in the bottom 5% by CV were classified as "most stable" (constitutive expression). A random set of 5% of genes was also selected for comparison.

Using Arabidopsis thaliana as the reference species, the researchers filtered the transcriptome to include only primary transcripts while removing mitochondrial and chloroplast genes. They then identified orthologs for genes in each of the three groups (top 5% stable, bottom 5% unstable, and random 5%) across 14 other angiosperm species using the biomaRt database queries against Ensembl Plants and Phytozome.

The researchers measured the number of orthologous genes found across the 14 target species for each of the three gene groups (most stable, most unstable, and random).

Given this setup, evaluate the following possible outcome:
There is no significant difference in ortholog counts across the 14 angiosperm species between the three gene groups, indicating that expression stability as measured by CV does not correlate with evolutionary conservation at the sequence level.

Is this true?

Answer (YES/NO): NO